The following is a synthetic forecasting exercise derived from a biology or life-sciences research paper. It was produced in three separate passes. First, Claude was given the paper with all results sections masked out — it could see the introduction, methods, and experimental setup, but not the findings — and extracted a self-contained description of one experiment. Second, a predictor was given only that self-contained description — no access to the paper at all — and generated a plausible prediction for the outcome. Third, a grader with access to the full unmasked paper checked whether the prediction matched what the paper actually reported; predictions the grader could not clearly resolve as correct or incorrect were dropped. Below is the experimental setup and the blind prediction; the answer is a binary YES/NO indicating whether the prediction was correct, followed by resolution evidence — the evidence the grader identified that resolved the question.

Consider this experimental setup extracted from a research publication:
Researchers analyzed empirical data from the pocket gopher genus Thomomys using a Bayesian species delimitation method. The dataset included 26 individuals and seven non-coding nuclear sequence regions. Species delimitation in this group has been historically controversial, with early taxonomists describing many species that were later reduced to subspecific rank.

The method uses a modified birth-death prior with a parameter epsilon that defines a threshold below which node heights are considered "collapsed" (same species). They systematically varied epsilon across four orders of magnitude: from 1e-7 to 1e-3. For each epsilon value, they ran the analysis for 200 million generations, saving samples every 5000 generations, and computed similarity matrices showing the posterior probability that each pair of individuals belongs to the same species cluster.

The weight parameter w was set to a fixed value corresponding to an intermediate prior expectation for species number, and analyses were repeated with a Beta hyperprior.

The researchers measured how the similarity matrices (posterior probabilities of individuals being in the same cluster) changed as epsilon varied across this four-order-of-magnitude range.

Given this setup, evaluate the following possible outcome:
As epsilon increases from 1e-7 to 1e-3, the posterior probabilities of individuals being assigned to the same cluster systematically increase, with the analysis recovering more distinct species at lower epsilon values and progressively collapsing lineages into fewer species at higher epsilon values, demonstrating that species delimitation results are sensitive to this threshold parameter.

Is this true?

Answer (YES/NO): NO